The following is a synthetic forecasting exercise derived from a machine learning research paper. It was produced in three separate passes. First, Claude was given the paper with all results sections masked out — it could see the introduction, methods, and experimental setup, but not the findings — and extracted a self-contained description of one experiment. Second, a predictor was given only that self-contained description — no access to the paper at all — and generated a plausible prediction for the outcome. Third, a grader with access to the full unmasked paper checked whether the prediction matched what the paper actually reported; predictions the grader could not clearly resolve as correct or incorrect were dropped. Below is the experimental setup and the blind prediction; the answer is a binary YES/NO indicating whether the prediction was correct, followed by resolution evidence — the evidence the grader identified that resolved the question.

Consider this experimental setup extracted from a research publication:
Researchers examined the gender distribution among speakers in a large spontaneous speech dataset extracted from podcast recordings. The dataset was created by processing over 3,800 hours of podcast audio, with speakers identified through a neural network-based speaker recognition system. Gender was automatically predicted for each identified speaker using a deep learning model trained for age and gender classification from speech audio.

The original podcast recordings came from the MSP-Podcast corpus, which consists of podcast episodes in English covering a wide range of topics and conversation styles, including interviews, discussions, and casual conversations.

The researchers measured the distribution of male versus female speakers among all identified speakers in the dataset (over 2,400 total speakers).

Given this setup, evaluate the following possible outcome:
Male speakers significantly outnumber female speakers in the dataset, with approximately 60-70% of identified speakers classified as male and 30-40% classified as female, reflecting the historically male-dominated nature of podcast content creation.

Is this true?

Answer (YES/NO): NO